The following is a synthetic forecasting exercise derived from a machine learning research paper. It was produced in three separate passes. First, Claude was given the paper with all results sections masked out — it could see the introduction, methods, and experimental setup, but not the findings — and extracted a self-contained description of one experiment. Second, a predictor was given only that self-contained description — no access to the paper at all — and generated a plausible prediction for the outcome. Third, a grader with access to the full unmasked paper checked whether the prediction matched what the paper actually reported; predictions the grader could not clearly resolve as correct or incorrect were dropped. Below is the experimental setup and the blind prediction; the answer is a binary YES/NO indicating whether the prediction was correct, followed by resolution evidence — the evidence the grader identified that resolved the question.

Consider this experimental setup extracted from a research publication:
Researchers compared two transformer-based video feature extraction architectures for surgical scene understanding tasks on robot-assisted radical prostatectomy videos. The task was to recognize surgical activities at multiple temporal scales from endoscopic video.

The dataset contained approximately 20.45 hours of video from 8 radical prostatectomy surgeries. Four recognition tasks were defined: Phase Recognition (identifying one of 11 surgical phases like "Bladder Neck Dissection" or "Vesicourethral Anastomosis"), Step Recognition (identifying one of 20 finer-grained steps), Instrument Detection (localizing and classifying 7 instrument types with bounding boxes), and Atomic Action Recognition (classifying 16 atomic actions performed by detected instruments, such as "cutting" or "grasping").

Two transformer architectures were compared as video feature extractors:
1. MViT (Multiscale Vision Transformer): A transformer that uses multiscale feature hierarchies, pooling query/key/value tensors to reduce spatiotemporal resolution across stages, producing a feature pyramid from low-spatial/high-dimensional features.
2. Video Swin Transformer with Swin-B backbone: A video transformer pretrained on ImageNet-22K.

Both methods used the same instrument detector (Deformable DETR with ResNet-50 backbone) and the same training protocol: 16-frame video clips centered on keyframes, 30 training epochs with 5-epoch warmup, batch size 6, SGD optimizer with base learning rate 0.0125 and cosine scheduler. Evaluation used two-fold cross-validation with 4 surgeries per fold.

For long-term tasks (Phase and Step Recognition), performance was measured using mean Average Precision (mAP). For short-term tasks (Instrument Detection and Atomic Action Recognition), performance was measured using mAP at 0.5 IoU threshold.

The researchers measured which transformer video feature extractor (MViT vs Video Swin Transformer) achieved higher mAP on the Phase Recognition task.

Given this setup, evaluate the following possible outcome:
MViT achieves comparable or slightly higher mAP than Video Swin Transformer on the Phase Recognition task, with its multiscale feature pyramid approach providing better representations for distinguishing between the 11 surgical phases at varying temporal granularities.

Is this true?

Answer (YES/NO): NO